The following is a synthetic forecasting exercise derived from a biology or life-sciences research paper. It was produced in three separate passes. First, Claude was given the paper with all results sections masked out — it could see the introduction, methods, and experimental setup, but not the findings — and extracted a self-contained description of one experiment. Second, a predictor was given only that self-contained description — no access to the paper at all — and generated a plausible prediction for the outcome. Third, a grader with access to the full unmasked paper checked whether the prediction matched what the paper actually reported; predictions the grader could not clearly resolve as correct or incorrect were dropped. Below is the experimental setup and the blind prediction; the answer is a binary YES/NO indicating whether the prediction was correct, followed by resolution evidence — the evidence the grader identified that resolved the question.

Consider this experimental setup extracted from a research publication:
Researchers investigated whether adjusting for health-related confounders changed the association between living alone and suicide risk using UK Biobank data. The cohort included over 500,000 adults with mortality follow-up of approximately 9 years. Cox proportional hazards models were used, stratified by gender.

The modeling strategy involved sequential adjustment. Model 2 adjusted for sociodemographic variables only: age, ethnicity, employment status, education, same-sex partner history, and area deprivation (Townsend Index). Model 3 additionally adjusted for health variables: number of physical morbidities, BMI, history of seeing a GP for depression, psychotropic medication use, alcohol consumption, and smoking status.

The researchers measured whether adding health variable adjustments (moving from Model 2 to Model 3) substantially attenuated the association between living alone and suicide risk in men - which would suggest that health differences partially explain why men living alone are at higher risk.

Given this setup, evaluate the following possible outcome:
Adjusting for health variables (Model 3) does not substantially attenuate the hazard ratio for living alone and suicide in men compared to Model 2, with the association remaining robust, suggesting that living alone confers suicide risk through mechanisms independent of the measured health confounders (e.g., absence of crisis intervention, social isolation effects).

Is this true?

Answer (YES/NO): YES